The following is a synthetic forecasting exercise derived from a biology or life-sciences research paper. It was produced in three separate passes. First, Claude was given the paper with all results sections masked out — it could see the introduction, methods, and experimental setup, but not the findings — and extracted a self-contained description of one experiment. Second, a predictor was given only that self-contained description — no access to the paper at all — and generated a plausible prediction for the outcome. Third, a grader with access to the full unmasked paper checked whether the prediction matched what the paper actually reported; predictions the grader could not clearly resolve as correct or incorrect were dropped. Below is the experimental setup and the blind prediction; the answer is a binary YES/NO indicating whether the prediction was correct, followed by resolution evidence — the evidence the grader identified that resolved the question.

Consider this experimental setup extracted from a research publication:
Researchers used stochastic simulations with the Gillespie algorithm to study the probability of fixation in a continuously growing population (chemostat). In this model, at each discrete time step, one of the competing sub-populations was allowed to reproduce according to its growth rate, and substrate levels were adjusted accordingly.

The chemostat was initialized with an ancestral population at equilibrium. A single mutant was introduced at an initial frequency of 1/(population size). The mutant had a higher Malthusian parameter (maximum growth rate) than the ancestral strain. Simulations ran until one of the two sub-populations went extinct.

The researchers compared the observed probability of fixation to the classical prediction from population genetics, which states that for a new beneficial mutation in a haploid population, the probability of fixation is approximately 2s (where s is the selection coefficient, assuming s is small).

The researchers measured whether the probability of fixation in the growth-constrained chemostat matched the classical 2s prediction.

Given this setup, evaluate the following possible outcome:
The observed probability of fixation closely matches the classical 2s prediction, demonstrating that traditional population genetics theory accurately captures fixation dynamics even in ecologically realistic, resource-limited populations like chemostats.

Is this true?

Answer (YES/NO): YES